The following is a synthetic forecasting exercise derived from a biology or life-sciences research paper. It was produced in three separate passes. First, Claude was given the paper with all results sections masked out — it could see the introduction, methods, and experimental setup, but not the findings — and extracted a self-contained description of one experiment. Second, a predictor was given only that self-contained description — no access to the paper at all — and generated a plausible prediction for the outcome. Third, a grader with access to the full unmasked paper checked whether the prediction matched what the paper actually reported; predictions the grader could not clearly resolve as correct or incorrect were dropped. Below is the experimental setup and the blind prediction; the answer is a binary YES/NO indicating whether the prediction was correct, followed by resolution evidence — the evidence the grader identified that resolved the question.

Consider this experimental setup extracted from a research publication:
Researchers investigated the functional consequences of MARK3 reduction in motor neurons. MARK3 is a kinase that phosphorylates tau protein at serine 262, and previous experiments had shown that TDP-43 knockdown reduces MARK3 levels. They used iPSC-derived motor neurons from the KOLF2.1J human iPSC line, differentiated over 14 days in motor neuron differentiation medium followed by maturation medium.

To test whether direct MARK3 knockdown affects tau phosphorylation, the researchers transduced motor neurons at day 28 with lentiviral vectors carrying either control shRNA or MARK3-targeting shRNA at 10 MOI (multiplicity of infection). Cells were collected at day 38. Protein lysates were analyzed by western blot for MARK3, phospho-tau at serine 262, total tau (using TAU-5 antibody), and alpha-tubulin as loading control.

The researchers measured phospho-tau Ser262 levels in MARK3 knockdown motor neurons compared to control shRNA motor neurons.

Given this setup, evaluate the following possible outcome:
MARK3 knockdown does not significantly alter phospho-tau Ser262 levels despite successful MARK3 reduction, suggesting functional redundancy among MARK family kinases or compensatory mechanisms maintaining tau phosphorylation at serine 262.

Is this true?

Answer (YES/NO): NO